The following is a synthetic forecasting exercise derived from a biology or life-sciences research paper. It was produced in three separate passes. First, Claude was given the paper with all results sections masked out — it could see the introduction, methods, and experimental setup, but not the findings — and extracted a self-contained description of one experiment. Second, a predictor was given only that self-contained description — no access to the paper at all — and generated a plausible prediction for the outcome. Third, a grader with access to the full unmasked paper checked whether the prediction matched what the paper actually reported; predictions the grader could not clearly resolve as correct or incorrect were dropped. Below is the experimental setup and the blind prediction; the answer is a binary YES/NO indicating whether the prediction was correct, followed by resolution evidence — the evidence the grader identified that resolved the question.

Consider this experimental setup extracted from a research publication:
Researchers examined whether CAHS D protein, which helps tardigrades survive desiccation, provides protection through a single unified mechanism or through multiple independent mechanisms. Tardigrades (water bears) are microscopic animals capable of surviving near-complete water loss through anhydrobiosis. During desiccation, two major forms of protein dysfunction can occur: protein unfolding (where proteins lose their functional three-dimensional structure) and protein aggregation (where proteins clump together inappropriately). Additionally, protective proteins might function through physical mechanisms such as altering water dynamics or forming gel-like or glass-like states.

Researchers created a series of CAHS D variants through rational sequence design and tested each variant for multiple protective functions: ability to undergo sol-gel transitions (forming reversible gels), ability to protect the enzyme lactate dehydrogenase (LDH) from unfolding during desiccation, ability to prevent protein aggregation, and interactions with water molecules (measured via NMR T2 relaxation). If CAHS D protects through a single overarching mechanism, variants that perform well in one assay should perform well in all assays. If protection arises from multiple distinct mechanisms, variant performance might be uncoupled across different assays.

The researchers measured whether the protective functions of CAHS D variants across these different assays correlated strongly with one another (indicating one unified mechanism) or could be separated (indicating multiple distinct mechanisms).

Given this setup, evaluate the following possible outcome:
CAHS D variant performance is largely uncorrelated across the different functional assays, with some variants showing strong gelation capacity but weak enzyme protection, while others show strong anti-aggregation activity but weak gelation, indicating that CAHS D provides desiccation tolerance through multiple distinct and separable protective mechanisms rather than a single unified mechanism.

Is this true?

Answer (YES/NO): YES